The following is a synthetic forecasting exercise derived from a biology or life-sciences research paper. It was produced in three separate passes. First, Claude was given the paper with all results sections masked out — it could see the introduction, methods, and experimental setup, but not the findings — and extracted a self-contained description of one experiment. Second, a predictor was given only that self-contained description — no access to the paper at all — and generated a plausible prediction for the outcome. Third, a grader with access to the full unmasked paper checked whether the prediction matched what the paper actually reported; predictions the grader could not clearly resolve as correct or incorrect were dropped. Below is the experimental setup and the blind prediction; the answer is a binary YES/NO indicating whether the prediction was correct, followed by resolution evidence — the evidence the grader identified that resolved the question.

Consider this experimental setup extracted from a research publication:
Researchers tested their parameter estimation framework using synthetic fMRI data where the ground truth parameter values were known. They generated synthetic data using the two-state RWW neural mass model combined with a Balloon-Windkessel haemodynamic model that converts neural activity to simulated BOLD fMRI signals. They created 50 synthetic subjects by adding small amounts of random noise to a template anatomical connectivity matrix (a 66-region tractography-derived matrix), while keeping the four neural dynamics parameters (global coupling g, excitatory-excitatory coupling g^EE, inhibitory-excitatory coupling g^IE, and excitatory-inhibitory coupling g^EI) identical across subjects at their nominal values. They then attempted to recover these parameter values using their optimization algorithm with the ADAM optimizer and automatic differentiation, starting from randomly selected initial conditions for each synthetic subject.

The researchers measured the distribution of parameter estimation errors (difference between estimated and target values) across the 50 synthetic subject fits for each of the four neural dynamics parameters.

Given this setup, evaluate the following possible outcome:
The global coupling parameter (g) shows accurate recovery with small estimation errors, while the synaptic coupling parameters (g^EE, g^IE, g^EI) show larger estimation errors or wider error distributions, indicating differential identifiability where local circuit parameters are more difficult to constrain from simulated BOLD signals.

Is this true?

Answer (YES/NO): NO